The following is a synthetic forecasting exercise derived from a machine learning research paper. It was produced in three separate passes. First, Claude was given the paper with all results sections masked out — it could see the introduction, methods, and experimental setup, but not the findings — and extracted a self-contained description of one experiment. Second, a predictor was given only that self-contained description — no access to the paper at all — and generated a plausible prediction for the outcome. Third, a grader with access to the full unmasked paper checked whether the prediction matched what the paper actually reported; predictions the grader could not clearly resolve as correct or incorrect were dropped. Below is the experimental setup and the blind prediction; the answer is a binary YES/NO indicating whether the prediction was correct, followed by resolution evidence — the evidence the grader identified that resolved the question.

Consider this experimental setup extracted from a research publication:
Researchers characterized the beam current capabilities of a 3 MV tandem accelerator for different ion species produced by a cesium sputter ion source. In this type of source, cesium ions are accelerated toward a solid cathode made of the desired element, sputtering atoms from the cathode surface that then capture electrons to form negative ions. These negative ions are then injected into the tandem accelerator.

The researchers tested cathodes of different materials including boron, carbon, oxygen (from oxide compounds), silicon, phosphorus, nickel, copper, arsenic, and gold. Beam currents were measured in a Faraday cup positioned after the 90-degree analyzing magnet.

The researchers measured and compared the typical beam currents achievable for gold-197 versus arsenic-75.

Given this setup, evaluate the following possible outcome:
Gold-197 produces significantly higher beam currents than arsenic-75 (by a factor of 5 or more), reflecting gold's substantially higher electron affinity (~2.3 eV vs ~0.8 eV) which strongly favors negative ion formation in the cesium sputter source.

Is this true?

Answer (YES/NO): YES